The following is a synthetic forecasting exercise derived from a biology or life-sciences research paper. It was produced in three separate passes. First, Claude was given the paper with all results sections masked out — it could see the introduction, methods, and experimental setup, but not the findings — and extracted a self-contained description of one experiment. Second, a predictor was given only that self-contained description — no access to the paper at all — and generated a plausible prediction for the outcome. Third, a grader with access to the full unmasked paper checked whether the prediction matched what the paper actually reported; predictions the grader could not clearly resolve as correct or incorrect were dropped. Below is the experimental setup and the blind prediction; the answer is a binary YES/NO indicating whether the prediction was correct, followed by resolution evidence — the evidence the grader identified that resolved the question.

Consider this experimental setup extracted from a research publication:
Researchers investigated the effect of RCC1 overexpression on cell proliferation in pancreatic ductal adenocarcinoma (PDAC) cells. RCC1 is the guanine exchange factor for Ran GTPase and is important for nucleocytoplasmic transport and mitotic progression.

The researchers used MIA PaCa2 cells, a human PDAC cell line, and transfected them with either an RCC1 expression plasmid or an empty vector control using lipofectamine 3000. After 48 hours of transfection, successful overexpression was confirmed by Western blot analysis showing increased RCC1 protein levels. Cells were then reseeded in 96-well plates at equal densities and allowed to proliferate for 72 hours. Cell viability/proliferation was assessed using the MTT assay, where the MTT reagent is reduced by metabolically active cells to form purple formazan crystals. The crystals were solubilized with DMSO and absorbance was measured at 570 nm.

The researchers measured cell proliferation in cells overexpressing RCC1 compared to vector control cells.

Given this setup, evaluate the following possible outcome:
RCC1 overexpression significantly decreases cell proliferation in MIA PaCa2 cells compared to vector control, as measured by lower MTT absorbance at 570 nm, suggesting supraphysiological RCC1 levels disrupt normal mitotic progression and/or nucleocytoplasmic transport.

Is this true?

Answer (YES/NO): NO